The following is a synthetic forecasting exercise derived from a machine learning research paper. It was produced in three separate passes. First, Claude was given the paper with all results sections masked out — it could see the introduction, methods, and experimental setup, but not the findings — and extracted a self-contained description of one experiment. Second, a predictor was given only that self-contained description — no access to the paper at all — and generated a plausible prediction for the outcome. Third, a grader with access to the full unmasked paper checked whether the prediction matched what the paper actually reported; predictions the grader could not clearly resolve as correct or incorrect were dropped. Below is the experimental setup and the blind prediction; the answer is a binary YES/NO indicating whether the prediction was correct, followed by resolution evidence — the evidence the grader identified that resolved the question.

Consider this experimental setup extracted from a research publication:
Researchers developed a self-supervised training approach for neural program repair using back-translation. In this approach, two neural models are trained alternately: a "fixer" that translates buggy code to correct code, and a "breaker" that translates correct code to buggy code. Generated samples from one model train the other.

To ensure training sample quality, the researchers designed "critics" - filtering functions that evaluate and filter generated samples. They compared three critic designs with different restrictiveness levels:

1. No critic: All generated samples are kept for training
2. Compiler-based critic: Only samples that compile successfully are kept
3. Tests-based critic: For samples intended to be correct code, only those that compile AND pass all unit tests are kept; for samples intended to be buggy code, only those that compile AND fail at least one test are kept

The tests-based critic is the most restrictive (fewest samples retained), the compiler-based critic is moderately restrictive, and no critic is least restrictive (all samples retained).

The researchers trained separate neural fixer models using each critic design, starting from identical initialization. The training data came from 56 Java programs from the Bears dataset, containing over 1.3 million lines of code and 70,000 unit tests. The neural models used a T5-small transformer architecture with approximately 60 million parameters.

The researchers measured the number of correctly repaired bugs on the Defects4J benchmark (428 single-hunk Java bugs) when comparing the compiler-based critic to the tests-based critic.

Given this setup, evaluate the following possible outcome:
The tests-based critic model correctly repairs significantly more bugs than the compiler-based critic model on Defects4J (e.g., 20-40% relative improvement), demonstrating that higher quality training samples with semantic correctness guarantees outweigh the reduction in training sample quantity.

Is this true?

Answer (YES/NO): NO